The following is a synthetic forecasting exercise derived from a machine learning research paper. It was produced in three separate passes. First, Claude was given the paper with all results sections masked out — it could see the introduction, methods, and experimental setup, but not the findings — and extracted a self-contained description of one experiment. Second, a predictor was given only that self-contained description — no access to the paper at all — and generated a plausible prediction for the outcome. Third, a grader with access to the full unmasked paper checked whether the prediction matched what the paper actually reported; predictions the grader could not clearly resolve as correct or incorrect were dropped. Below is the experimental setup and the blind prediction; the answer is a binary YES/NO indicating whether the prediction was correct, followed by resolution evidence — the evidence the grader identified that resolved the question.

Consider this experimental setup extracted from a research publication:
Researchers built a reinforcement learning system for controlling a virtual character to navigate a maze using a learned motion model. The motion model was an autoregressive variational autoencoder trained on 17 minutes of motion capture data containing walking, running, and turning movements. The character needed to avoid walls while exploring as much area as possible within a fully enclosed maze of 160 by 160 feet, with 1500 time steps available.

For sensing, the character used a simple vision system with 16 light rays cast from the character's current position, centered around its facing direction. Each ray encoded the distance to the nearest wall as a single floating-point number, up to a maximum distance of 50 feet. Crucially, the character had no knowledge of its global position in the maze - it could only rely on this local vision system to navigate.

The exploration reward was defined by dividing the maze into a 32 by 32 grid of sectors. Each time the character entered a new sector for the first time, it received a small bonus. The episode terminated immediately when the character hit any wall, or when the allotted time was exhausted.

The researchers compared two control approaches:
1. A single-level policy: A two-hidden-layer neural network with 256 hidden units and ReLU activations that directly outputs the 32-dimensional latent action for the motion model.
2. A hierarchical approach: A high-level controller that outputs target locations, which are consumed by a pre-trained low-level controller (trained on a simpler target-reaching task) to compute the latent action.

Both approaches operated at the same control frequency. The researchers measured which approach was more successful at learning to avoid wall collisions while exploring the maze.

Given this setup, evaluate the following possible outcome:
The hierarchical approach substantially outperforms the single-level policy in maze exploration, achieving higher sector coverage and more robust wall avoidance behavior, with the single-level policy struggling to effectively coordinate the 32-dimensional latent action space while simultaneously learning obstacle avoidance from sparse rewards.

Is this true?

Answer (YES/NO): NO